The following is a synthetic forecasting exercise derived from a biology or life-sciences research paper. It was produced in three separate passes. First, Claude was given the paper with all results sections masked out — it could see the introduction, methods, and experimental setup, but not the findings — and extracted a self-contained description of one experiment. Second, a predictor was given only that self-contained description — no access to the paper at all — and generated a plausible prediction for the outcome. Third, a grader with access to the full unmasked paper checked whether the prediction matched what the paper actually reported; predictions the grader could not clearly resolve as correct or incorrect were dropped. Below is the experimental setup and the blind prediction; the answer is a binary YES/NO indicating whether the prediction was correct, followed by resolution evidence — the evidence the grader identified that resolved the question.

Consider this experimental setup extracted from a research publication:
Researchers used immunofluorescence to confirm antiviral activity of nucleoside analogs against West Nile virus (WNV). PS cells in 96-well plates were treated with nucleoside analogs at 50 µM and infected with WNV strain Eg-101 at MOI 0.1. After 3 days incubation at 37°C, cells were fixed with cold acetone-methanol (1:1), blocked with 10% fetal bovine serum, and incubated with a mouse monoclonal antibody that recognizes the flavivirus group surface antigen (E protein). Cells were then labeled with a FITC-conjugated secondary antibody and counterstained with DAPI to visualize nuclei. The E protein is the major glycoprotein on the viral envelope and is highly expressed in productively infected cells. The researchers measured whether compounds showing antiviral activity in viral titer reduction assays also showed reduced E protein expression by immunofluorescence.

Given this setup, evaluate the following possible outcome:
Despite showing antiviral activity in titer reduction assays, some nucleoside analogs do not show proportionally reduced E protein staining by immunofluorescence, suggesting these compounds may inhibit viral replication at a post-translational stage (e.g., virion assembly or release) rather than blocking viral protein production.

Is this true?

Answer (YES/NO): NO